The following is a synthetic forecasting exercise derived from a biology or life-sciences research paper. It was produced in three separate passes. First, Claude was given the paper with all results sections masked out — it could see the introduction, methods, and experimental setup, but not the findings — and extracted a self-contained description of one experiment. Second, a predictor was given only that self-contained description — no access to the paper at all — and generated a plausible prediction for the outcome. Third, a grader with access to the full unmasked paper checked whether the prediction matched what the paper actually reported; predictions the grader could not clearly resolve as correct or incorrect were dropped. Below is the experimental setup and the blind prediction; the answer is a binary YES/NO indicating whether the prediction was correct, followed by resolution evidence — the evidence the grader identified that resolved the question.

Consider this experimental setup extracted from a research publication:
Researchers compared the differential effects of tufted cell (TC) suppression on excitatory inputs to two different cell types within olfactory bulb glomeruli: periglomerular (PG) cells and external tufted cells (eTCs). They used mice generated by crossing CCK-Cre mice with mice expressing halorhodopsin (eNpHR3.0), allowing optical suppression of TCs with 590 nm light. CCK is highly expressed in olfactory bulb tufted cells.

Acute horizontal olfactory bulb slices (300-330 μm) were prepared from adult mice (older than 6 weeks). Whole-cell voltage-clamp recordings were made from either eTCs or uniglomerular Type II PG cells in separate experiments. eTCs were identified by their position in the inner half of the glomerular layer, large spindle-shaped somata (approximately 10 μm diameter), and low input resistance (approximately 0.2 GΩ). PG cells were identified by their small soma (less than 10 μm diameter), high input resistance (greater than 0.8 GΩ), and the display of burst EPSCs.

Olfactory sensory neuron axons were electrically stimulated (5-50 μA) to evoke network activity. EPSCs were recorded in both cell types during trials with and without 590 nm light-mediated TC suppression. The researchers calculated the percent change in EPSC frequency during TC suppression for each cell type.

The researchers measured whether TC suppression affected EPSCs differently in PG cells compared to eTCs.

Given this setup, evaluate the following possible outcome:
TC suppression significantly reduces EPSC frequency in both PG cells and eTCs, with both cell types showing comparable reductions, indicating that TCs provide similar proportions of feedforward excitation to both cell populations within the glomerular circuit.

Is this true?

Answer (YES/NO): NO